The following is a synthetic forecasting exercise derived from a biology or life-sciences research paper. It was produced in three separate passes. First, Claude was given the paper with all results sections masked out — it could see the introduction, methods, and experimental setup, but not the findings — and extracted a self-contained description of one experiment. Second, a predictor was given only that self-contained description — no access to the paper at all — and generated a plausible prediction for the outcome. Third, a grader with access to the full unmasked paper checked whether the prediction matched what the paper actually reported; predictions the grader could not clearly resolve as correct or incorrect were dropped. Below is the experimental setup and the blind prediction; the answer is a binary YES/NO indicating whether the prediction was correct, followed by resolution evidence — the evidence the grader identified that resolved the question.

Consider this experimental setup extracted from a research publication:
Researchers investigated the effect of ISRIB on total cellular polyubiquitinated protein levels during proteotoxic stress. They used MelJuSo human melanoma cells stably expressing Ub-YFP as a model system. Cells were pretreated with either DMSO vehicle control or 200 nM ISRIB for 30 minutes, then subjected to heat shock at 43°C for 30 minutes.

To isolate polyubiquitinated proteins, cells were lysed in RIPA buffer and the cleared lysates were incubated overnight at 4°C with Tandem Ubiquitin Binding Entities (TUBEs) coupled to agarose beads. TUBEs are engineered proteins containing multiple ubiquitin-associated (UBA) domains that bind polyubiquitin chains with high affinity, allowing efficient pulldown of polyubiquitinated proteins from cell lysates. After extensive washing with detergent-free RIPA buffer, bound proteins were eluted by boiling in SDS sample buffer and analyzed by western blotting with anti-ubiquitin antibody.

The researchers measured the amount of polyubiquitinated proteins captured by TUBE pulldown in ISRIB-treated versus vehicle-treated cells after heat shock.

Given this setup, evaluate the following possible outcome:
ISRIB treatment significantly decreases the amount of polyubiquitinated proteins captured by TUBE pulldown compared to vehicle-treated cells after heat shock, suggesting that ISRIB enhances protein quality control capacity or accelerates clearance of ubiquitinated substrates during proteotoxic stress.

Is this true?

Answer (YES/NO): NO